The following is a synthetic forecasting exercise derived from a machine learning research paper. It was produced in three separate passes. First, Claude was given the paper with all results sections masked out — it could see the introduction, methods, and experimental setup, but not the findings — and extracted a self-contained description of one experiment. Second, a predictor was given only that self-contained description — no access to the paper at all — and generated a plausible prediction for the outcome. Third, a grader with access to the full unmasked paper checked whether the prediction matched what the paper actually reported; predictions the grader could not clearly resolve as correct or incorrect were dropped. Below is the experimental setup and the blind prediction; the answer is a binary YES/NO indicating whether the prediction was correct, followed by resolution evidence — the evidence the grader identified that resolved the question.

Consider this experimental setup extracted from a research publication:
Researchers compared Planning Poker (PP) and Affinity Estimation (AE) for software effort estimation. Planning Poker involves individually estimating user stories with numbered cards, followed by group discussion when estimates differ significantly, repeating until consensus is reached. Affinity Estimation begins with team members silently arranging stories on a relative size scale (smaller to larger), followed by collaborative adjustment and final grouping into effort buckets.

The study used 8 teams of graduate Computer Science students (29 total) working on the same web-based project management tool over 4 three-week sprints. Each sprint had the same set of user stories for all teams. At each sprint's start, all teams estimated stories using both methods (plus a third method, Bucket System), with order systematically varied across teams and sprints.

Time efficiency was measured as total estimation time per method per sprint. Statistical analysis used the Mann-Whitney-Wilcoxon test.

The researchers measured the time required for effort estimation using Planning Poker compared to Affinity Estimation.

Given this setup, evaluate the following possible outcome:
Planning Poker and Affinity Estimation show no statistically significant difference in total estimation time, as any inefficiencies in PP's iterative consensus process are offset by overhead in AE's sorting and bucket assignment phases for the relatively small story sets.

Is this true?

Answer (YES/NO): NO